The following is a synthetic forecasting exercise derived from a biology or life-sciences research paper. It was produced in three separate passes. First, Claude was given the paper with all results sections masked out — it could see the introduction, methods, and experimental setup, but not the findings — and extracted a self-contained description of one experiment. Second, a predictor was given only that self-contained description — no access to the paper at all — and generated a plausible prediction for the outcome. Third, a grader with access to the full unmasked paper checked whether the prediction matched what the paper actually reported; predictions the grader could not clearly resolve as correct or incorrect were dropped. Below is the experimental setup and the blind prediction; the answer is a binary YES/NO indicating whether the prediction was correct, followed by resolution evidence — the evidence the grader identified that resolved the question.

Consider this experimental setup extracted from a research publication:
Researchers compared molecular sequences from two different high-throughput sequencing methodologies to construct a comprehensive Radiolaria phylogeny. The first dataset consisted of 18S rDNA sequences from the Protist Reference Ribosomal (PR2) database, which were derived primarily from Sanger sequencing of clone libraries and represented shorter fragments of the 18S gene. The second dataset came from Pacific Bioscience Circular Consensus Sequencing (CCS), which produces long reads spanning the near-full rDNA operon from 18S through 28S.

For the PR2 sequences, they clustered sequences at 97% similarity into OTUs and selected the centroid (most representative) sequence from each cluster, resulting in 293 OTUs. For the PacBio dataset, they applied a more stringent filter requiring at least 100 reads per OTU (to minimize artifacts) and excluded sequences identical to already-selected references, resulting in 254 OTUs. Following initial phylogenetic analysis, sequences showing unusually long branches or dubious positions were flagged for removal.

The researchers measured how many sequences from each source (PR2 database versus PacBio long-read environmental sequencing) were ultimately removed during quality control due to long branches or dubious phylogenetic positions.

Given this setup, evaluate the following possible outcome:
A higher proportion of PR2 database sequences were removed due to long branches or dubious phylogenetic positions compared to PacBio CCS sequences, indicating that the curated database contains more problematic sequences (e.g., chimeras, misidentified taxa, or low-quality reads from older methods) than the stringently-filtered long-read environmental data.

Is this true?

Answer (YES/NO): NO